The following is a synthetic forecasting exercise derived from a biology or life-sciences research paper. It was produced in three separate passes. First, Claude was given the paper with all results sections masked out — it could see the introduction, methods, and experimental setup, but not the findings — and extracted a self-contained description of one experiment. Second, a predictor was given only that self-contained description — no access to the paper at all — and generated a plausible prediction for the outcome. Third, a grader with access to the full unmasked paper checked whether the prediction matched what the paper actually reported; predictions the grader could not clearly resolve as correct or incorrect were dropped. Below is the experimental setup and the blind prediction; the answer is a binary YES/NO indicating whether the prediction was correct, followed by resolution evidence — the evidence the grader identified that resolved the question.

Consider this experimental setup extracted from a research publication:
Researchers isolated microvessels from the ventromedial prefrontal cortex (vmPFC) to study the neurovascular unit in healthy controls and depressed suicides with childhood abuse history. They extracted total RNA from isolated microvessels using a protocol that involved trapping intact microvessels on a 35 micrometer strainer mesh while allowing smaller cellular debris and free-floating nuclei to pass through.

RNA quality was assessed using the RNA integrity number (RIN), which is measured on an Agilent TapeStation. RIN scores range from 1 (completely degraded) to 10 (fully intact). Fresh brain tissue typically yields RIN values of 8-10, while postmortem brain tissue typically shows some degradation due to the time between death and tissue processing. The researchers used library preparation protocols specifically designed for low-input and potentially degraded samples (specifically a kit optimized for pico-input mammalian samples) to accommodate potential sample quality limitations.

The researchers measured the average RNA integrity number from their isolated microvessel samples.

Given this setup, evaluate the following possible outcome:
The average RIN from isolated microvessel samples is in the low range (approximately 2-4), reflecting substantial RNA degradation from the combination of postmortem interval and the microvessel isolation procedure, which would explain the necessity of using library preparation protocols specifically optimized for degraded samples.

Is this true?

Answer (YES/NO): YES